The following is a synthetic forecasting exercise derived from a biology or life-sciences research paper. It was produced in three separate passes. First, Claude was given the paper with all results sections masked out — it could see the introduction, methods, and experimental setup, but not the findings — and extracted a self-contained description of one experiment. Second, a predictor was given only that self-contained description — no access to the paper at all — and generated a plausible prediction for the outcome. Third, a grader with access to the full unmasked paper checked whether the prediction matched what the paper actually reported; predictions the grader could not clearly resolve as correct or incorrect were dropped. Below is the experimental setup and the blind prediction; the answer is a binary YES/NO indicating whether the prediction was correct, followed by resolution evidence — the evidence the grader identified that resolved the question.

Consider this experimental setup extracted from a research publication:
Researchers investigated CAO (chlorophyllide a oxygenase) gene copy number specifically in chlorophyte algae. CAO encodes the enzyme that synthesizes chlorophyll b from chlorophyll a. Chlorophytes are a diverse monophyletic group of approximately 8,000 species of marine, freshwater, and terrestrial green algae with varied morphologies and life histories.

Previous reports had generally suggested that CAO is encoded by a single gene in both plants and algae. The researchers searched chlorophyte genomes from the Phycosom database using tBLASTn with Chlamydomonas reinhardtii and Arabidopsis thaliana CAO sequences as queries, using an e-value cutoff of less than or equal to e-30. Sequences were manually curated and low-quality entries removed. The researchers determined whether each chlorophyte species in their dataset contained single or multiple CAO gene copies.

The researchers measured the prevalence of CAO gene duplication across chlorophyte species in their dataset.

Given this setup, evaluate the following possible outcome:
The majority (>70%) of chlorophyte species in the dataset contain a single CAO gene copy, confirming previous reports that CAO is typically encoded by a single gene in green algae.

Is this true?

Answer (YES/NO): YES